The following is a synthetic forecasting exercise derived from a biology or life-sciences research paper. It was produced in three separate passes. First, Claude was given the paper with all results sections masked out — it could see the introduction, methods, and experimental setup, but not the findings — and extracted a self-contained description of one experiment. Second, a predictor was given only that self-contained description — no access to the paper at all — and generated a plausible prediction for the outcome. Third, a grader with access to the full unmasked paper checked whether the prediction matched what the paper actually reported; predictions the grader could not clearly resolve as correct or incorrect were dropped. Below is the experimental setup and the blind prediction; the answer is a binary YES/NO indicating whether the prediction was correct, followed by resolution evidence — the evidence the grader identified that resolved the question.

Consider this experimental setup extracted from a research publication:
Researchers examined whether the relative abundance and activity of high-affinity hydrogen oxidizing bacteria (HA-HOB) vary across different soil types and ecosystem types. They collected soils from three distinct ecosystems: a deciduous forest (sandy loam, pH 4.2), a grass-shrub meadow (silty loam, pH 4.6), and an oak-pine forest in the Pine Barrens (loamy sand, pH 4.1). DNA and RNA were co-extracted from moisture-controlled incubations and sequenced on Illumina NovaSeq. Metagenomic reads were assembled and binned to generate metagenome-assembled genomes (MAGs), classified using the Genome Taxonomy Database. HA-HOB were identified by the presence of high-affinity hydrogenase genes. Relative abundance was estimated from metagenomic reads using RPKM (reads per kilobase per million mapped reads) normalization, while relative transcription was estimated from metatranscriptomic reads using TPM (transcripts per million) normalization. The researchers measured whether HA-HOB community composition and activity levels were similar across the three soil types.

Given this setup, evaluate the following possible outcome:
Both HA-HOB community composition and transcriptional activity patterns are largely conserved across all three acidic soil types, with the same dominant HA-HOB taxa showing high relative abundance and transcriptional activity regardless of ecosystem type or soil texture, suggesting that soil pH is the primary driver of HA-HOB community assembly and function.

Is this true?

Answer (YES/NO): NO